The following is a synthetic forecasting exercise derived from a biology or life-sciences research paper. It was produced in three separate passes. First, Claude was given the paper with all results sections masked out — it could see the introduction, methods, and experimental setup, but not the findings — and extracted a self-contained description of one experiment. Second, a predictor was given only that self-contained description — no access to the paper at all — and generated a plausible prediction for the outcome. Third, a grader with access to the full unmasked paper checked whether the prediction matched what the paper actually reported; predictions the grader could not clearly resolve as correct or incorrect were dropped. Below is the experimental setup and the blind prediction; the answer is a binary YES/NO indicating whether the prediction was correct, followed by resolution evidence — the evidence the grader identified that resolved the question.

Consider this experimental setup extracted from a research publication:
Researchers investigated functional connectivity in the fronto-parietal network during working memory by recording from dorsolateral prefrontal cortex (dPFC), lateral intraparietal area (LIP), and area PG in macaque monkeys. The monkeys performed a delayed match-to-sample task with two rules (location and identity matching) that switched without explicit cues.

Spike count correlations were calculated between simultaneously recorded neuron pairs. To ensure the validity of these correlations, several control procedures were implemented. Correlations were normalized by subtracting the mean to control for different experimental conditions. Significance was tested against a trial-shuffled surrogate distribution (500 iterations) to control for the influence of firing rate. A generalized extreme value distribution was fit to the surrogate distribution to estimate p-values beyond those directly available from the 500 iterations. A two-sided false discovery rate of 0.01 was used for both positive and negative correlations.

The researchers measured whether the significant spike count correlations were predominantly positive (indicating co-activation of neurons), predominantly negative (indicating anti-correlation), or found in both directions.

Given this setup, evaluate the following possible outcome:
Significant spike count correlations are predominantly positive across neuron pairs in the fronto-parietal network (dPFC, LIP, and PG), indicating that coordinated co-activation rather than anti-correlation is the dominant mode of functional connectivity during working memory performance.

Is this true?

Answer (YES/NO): YES